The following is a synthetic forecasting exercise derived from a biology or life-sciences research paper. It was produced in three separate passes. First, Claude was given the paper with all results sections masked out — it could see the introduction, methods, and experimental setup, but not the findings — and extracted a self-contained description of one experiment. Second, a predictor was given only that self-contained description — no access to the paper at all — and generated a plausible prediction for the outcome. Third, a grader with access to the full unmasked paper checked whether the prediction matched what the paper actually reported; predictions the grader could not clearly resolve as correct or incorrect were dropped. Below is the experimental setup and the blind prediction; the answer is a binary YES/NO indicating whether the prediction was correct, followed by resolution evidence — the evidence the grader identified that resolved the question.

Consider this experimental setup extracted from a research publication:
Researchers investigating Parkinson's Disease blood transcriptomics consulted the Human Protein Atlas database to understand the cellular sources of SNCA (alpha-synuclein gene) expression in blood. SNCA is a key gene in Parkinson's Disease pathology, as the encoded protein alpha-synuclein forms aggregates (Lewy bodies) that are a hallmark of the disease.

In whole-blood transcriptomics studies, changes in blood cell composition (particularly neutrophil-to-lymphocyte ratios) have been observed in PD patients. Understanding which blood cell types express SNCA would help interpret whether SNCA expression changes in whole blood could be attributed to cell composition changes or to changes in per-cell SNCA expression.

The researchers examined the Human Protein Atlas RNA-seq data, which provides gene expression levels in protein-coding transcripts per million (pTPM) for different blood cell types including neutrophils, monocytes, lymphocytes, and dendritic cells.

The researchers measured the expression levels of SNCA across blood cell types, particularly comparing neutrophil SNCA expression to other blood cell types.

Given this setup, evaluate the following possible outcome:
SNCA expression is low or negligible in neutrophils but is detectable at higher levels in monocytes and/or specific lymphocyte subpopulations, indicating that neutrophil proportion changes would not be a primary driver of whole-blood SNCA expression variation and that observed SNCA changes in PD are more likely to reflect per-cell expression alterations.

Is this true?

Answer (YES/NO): NO